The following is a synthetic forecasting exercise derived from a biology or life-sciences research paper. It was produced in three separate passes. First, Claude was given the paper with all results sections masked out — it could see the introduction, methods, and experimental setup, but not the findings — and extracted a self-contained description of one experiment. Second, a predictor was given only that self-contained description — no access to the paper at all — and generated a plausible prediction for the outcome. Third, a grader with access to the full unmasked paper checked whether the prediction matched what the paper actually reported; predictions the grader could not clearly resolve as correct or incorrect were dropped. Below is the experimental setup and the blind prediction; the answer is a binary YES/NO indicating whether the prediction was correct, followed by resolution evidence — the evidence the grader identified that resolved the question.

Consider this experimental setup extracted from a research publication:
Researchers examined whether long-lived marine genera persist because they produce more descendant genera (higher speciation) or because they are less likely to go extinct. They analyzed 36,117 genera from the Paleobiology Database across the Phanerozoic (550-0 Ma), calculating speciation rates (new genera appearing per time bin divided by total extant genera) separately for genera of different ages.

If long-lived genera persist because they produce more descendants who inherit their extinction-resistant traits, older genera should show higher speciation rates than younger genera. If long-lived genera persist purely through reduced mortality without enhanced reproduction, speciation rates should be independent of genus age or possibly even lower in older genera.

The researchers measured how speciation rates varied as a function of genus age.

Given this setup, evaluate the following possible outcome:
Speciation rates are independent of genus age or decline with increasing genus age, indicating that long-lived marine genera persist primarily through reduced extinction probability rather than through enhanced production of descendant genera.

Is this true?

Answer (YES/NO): YES